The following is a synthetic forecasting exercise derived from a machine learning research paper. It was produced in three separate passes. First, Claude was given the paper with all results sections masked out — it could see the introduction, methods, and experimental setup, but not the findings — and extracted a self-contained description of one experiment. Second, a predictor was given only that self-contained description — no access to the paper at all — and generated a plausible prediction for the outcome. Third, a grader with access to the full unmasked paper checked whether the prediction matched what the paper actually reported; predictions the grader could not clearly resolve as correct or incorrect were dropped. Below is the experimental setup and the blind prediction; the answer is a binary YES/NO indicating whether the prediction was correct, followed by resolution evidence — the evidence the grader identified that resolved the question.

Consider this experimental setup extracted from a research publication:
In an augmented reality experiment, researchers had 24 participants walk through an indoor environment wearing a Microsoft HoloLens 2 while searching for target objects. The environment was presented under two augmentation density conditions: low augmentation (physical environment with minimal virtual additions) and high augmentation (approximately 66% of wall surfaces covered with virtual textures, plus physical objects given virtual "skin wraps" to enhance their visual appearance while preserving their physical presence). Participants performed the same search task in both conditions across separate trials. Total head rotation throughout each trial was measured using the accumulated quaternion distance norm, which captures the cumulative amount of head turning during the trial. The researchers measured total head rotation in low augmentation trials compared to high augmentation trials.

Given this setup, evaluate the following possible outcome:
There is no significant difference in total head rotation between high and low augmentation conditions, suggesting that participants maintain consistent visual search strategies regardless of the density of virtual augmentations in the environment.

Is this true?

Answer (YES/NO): NO